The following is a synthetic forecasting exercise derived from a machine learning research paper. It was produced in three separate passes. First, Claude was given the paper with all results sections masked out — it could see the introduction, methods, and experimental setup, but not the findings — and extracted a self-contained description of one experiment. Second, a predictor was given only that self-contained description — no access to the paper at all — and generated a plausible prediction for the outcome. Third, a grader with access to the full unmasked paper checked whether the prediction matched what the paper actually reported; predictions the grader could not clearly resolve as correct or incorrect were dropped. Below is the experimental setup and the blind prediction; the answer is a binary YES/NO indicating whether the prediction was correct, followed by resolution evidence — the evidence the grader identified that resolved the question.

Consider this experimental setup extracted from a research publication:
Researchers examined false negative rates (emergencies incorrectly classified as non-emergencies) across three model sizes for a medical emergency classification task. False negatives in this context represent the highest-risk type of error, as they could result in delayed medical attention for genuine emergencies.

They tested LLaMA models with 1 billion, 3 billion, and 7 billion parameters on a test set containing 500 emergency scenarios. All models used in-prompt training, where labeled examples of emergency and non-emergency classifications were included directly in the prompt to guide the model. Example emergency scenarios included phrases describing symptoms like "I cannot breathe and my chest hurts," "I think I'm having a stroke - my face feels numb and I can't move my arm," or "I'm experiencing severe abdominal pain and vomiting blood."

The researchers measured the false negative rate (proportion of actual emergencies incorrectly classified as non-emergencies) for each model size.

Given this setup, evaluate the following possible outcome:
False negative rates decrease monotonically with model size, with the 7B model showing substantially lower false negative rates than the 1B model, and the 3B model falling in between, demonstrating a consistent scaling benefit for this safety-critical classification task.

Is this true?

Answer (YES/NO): NO